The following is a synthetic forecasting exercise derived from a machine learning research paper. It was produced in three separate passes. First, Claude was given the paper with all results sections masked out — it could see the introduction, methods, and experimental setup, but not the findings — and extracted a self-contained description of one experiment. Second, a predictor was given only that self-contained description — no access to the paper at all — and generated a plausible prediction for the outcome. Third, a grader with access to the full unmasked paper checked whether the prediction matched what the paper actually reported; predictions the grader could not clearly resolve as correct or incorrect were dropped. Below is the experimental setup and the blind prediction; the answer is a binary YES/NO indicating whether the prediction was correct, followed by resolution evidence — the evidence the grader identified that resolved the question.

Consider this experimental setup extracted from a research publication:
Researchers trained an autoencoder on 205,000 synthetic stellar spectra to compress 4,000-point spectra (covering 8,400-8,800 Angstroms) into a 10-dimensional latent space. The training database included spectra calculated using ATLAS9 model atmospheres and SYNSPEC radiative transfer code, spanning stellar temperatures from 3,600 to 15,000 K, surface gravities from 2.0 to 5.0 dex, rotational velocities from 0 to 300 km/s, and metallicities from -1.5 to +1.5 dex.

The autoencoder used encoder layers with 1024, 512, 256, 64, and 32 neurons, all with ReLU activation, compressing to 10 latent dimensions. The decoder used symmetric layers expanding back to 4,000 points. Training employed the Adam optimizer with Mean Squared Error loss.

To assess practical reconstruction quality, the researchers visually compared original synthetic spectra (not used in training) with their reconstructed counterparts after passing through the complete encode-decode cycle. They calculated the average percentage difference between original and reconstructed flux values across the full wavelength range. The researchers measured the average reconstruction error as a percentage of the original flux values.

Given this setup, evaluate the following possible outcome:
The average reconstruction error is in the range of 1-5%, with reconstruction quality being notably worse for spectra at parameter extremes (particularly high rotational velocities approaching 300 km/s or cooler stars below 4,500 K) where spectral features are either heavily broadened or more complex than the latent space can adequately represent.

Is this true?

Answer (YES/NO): NO